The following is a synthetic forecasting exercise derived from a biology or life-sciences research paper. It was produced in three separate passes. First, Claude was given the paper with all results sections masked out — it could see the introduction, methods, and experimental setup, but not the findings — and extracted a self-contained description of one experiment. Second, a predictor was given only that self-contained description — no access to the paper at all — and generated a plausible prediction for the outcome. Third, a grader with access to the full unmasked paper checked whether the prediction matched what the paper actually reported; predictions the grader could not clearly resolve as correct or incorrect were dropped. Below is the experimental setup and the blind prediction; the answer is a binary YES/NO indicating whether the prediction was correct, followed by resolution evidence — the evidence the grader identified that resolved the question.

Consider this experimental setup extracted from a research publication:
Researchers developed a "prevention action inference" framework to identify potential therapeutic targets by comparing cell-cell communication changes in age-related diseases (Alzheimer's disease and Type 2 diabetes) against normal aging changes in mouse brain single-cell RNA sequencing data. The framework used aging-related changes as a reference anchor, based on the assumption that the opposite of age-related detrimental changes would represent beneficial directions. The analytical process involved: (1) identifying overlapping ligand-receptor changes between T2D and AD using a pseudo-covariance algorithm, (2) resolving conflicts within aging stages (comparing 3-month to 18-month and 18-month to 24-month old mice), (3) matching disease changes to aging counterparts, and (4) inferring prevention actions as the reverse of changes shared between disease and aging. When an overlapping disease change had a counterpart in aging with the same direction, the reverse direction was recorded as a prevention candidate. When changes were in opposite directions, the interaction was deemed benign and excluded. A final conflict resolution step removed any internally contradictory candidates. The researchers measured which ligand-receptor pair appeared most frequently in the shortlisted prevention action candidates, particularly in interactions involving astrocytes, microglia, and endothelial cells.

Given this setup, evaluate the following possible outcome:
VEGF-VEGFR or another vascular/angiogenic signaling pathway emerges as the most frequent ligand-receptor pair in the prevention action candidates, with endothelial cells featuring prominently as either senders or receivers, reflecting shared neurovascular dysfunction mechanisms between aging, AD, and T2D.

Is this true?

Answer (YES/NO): NO